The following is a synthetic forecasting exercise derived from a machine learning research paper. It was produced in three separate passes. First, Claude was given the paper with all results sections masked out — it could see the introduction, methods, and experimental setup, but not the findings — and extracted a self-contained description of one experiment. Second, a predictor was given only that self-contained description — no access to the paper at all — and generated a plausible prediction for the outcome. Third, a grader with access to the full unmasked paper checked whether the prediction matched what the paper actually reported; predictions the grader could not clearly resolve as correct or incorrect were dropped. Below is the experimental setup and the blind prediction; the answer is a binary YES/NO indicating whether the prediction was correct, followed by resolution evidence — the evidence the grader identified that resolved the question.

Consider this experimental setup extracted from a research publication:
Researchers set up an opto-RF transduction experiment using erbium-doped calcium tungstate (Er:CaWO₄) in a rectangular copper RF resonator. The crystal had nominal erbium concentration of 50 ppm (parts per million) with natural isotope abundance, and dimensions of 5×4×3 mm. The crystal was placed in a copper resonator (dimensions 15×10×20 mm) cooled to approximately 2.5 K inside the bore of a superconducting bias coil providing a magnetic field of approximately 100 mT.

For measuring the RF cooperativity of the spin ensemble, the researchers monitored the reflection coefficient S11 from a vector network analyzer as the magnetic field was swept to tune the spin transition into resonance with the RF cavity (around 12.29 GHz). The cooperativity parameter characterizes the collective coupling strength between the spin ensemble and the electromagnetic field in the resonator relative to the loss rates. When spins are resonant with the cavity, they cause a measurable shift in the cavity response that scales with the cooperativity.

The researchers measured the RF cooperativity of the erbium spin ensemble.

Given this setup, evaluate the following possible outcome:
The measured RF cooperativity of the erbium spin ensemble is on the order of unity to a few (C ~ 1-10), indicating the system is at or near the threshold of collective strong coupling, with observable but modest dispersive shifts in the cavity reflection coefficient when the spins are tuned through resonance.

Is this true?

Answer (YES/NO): NO